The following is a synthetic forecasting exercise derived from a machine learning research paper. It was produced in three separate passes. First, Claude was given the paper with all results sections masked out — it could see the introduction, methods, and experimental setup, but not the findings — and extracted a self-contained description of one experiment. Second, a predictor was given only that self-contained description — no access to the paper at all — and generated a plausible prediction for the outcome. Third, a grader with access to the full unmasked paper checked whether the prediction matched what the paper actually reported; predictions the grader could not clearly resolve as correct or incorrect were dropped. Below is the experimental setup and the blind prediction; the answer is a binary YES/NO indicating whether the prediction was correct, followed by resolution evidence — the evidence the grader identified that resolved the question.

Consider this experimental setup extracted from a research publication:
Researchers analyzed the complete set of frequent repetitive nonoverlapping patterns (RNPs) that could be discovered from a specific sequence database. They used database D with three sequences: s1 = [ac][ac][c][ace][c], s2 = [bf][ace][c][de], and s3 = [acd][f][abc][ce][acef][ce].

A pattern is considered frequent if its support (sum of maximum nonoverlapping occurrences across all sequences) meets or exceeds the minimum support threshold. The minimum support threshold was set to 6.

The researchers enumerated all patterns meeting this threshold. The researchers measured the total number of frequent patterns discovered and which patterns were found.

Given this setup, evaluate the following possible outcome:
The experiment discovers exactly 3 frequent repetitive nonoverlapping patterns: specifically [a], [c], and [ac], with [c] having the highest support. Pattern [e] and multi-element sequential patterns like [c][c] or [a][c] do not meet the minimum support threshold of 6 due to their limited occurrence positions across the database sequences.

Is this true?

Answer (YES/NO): NO